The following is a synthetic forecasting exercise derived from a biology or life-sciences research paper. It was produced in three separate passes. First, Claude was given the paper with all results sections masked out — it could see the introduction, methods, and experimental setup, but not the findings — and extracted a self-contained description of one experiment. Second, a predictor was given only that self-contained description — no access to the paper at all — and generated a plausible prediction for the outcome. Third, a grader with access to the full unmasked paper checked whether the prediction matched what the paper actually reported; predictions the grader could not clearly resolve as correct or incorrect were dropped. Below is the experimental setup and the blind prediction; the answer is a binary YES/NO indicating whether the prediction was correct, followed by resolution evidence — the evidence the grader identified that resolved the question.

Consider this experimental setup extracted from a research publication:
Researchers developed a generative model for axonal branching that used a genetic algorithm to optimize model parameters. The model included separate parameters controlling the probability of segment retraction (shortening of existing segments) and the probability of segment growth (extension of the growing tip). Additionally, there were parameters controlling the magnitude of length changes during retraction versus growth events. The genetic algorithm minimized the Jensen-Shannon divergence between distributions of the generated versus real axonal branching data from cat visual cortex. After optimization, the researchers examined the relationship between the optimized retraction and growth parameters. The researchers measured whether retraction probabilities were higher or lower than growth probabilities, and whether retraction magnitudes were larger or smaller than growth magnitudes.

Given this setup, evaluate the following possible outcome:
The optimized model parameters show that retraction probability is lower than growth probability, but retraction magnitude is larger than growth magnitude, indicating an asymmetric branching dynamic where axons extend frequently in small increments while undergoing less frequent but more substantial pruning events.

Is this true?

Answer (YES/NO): YES